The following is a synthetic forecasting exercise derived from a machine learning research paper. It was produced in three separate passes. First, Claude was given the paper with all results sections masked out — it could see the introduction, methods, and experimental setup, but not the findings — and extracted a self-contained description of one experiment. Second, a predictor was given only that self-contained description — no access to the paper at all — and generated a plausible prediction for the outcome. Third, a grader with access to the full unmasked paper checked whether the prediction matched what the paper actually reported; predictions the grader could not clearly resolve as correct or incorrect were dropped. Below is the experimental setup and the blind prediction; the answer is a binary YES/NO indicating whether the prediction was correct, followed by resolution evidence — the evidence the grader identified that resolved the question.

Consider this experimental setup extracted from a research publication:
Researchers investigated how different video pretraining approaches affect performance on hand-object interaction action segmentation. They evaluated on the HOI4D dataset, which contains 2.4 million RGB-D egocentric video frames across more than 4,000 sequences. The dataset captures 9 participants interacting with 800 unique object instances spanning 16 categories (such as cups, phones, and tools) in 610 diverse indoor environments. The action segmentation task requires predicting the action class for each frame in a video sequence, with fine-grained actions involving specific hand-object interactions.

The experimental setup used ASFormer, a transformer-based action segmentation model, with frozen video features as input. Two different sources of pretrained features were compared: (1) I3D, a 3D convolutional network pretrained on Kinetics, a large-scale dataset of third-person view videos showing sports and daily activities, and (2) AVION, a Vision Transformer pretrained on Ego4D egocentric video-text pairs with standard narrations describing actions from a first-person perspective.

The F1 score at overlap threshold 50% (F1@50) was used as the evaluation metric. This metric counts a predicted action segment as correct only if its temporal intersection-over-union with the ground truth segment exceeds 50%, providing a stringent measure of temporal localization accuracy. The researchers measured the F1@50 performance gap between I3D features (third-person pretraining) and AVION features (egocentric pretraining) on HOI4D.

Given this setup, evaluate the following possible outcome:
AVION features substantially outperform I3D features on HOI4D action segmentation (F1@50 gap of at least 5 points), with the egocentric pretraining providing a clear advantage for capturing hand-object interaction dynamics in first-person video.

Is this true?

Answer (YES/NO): YES